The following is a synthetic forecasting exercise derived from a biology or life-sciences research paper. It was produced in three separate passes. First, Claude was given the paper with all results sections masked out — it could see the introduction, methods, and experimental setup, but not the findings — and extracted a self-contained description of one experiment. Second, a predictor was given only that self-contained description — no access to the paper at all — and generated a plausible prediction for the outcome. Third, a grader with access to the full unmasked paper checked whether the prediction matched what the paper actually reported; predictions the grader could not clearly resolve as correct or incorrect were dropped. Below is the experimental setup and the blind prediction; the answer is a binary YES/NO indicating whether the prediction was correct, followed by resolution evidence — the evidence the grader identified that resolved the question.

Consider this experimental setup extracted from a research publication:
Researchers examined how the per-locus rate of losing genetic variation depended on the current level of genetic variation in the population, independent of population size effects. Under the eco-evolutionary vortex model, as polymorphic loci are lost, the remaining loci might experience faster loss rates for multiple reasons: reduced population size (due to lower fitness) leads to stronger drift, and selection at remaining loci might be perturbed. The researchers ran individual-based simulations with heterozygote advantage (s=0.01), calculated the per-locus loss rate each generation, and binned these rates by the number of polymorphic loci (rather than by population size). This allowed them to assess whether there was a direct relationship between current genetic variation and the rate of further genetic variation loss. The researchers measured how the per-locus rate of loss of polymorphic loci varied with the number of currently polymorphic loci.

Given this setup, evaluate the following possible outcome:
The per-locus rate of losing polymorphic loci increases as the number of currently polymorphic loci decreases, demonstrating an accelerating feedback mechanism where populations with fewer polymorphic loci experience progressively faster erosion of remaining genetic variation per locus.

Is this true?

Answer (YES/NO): YES